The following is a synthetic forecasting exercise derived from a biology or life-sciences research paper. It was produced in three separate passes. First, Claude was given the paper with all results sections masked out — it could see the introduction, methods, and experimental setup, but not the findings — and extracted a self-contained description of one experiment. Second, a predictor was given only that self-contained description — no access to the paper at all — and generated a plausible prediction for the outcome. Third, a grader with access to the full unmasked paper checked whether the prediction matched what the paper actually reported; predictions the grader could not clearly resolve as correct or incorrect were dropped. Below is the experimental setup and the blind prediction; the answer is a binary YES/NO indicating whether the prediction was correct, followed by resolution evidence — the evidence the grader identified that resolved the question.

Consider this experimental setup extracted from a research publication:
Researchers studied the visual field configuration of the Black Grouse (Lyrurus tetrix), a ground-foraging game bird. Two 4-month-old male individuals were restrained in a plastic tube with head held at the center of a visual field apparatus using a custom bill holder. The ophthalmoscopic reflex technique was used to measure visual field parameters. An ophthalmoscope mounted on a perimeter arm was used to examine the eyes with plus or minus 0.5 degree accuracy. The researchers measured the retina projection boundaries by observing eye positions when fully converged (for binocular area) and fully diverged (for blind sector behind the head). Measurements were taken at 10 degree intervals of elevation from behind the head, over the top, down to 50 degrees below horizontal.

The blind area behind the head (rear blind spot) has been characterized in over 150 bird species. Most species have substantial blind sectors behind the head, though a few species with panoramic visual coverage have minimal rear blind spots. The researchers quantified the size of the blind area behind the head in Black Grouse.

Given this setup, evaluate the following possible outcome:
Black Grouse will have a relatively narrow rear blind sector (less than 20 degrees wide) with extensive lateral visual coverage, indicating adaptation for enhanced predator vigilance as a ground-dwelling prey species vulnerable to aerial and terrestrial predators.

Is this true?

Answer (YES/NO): YES